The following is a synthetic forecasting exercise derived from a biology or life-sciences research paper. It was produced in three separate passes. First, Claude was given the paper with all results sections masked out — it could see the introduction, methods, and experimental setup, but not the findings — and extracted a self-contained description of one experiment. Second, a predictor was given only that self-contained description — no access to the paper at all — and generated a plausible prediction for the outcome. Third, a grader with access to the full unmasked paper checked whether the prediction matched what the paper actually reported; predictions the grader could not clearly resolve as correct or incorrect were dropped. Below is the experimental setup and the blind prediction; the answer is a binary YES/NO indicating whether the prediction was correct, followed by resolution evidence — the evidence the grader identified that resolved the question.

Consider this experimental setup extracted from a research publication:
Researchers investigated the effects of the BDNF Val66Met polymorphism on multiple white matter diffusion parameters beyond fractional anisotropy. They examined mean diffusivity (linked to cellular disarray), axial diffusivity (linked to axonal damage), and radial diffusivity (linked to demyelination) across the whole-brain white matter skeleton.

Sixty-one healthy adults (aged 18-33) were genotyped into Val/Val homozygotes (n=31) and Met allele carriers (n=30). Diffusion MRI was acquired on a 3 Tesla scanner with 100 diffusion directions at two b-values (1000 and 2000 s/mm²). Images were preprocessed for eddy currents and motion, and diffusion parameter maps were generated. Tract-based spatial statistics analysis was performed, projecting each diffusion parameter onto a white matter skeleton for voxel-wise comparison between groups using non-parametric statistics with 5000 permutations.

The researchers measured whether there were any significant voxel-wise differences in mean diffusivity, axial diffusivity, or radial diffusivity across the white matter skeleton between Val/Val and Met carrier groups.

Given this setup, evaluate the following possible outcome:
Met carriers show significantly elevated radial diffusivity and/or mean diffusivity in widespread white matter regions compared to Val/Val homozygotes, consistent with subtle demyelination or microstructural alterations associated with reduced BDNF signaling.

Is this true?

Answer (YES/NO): NO